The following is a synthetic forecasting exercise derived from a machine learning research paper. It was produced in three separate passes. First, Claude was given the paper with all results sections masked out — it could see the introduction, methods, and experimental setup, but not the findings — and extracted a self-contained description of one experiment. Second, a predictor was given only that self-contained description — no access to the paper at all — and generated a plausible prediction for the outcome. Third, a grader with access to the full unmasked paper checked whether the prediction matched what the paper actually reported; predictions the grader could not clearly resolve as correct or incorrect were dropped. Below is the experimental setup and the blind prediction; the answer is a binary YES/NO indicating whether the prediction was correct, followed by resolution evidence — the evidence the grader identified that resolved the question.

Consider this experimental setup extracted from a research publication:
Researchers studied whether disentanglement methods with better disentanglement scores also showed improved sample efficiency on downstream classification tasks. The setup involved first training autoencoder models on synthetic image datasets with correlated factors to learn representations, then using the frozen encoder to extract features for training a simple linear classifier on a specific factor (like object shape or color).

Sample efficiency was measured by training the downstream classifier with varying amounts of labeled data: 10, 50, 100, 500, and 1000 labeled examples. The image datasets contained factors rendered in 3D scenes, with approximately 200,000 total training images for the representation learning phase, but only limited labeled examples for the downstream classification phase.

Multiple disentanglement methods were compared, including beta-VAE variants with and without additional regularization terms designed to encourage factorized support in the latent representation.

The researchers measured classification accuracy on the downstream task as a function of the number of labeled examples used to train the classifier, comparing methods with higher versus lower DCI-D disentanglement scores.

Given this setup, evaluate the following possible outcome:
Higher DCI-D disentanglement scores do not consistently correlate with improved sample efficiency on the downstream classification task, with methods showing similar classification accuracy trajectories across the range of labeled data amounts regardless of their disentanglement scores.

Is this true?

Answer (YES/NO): NO